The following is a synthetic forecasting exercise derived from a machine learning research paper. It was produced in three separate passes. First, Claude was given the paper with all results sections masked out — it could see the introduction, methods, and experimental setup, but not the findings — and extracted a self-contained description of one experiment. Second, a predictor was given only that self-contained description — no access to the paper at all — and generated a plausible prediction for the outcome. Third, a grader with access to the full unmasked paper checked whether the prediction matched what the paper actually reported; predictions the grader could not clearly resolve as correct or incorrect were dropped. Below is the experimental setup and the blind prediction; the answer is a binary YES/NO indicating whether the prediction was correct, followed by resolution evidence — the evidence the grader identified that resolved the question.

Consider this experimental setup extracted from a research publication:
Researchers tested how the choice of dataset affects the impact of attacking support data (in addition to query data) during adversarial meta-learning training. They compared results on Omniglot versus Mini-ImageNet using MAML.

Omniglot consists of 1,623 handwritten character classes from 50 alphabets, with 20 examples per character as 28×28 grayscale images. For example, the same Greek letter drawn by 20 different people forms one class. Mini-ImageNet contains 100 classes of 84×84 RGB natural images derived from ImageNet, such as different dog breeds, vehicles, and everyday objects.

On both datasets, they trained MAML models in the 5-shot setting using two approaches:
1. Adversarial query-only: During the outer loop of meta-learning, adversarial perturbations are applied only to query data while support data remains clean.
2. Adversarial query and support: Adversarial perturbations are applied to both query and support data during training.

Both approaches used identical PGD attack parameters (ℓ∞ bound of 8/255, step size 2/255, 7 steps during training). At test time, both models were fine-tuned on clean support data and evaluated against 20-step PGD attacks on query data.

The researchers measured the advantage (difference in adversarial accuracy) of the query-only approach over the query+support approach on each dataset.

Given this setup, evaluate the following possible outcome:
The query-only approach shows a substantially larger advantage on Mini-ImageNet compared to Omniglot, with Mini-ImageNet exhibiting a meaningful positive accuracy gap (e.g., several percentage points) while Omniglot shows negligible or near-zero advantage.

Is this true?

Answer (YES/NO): NO